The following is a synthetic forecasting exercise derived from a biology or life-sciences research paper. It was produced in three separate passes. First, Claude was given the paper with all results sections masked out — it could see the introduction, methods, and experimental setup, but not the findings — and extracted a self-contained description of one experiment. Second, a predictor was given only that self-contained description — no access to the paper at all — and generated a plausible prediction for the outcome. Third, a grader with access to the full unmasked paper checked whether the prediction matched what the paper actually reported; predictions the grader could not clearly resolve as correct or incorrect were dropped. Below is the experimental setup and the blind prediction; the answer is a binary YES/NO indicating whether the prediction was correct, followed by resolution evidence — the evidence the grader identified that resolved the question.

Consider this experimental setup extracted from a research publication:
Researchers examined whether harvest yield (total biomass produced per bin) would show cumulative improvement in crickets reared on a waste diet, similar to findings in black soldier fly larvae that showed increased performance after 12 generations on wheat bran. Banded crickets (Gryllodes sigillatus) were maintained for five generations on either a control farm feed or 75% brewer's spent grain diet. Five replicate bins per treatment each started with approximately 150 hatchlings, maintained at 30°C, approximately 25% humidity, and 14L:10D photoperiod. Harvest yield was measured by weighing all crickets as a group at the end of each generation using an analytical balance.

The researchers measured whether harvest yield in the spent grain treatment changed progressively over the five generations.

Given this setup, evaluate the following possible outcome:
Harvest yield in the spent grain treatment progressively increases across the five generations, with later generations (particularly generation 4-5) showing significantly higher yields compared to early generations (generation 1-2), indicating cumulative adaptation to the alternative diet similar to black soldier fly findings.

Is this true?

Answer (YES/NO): NO